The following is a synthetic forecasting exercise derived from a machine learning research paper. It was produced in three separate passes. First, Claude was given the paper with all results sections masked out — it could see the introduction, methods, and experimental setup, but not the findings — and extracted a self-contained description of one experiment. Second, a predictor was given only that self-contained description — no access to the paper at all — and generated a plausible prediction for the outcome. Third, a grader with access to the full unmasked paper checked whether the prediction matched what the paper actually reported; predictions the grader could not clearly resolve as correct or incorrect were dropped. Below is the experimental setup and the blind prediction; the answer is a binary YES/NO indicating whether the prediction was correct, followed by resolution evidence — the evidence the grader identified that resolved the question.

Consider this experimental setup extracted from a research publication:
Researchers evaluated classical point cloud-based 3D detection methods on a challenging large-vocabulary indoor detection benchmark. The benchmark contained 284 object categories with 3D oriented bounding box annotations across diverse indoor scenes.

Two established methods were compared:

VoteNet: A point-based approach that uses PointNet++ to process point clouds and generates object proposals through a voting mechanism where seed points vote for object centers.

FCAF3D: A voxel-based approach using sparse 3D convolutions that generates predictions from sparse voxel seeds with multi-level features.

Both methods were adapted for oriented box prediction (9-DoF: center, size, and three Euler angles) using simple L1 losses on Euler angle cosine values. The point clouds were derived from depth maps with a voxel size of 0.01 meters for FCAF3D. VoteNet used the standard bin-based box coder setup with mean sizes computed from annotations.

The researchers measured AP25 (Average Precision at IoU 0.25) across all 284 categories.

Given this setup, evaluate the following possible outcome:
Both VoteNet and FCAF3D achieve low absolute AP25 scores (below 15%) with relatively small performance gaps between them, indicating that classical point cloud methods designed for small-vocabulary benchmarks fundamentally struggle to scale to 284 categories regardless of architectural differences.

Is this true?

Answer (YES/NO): NO